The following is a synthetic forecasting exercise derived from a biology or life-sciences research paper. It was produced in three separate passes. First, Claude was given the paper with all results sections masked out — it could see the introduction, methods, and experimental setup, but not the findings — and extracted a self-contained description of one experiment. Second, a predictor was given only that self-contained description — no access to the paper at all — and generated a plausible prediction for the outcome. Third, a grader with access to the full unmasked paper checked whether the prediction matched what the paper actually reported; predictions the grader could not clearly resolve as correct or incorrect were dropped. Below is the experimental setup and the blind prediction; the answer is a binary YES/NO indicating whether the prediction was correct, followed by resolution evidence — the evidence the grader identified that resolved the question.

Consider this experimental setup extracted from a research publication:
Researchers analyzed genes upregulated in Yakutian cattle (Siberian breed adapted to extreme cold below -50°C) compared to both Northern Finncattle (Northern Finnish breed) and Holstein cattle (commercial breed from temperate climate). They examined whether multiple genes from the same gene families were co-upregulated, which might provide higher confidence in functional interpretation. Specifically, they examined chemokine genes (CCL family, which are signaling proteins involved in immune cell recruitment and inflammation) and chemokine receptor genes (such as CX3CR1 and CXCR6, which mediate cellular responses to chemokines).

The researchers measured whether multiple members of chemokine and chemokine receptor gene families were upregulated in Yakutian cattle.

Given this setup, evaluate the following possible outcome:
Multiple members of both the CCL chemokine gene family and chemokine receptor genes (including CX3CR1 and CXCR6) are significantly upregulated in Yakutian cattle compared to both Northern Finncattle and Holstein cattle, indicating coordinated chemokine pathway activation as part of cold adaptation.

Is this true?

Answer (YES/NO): YES